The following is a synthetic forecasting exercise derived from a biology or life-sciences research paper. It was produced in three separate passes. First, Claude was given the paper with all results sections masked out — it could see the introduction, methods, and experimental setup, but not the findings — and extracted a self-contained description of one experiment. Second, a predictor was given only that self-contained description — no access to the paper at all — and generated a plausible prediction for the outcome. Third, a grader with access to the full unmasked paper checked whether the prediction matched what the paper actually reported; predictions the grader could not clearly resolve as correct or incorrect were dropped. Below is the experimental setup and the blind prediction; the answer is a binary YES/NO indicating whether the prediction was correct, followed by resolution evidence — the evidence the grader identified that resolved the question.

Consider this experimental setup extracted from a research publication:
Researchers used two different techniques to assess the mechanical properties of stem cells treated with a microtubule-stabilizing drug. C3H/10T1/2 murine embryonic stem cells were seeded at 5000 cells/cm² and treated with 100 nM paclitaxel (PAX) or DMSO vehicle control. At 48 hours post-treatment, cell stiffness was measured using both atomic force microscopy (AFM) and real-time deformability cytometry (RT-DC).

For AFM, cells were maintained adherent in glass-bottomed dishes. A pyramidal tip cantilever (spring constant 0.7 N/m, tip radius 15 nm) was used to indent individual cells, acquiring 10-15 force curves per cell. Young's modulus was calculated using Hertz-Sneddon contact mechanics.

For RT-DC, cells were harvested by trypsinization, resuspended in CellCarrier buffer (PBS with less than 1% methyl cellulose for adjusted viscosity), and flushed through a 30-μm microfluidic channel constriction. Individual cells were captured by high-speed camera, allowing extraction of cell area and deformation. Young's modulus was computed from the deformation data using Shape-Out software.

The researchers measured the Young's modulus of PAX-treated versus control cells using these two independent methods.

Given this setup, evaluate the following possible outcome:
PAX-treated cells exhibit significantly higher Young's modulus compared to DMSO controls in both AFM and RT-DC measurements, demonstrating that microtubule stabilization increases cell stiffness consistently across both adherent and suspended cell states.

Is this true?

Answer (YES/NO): YES